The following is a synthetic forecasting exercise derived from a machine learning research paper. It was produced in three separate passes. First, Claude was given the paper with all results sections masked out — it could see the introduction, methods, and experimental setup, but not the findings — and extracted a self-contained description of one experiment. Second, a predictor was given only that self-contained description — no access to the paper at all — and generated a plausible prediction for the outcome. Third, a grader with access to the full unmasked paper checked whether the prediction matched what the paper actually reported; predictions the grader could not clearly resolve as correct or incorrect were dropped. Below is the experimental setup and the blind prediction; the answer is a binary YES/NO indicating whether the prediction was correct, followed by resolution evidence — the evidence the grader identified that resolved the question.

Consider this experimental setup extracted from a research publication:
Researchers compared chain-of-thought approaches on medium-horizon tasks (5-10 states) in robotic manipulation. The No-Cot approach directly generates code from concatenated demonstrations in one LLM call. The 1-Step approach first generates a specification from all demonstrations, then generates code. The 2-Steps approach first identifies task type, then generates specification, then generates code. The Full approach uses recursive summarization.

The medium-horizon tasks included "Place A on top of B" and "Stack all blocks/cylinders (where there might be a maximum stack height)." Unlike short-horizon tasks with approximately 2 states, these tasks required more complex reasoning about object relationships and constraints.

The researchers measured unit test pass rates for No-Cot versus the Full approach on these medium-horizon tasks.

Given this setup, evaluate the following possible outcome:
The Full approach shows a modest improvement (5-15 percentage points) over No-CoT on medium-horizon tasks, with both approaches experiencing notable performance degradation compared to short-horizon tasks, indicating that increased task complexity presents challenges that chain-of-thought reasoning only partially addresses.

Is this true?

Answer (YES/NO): NO